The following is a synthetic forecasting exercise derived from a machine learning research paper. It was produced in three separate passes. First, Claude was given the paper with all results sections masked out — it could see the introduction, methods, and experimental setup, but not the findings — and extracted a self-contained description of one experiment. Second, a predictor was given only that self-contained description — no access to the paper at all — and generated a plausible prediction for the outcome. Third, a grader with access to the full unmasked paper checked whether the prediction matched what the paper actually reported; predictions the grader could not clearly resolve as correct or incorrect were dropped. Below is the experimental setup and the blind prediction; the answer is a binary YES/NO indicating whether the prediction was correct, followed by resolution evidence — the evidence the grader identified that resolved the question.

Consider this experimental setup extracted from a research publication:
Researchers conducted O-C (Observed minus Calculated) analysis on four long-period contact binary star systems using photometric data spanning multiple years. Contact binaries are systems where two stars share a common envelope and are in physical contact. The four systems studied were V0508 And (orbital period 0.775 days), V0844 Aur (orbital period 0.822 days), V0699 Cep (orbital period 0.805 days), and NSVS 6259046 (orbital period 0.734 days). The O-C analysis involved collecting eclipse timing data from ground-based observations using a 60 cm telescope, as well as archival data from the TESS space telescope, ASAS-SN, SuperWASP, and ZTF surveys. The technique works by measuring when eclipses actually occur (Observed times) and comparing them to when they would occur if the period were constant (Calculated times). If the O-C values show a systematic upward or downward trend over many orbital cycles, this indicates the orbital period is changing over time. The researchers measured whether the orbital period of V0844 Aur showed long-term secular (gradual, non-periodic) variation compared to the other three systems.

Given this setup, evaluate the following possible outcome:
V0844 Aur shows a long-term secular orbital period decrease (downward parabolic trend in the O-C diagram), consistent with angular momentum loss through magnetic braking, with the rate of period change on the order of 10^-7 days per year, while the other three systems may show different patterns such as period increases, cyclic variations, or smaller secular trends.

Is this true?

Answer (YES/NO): NO